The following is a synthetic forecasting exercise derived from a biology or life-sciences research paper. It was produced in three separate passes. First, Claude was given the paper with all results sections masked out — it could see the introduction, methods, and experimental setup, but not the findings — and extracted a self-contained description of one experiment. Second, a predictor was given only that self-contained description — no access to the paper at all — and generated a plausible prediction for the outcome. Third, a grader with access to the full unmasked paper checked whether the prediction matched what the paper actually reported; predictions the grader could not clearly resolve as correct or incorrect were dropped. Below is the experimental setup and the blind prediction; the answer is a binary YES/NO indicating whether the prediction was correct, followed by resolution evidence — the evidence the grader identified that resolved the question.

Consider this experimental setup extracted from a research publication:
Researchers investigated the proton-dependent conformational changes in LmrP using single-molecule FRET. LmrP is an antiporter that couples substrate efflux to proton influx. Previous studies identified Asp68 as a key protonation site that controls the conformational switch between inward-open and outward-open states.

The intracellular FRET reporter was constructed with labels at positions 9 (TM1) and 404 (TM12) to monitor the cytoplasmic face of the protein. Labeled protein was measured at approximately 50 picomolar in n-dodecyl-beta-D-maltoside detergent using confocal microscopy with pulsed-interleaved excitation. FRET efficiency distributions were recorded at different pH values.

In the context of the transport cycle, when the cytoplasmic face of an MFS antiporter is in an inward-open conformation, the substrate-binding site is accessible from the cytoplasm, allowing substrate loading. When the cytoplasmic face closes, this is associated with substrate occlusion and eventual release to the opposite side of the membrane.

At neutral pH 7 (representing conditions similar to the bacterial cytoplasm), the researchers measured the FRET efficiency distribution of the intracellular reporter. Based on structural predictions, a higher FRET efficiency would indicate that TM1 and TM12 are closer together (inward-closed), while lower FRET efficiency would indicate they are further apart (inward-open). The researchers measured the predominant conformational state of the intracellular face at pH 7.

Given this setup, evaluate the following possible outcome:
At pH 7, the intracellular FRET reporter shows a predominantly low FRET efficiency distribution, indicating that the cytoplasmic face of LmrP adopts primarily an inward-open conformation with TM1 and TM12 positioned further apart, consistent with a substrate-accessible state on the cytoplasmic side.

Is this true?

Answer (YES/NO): NO